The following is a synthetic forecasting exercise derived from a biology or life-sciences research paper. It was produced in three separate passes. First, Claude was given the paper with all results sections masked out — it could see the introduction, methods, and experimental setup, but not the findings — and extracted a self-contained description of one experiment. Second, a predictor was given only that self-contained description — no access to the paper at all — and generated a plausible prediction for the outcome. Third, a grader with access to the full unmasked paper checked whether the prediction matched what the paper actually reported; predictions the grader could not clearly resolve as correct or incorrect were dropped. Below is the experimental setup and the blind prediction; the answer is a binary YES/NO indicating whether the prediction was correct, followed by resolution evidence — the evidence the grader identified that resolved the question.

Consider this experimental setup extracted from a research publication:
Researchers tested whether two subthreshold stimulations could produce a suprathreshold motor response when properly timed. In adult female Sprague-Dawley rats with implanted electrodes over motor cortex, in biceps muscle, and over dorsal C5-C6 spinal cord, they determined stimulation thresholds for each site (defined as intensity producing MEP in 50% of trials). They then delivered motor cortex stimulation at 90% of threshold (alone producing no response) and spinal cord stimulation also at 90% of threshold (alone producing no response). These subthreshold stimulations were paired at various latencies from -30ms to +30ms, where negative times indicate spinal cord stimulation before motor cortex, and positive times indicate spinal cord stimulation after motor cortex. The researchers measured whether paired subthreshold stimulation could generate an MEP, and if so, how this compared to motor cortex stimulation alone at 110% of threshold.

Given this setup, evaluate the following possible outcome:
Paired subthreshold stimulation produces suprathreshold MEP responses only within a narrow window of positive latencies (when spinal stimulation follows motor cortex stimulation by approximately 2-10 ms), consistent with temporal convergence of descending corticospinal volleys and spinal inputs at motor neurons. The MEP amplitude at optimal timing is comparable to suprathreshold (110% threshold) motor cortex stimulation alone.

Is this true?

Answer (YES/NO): NO